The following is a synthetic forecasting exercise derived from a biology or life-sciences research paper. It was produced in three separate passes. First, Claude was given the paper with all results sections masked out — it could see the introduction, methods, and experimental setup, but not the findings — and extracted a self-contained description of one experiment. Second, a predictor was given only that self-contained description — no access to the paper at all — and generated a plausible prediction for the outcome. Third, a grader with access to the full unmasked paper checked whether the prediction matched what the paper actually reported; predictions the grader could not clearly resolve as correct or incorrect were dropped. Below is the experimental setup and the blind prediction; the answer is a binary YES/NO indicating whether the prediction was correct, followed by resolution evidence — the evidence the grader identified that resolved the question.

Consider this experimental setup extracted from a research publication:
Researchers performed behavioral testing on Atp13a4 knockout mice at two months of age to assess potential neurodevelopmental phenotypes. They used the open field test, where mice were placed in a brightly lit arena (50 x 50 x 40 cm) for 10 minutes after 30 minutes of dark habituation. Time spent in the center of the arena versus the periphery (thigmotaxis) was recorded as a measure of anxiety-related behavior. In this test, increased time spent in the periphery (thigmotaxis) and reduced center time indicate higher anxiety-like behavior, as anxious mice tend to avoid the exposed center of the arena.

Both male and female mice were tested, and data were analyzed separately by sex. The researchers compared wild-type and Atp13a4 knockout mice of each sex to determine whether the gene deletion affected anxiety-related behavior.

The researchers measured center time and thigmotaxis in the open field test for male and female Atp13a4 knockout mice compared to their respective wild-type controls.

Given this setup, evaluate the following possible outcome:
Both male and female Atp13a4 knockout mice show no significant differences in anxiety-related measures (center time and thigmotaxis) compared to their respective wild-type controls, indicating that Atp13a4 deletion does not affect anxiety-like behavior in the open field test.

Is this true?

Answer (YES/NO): NO